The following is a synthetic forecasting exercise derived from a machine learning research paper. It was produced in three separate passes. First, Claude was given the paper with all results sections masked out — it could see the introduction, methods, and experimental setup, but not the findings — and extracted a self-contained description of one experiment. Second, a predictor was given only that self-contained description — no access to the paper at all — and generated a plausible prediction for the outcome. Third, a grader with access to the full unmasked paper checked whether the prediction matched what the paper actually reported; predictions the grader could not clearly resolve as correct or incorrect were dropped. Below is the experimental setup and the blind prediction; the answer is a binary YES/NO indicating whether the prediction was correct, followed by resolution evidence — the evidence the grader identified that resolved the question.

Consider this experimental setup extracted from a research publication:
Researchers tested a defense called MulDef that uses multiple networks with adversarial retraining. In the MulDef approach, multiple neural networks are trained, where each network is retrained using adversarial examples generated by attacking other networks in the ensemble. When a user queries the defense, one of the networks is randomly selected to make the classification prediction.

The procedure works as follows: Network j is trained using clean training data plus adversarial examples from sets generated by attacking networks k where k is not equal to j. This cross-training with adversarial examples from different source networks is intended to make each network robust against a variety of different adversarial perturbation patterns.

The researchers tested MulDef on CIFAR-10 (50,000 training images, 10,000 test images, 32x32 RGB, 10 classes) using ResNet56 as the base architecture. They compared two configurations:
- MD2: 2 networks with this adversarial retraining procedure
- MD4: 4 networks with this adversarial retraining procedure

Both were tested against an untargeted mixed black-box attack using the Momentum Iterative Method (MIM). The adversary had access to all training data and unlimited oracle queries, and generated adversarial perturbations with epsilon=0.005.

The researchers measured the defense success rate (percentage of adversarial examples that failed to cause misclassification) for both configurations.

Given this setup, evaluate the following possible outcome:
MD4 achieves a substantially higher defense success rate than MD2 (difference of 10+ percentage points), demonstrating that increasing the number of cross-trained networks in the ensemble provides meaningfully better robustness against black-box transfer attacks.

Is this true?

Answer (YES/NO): NO